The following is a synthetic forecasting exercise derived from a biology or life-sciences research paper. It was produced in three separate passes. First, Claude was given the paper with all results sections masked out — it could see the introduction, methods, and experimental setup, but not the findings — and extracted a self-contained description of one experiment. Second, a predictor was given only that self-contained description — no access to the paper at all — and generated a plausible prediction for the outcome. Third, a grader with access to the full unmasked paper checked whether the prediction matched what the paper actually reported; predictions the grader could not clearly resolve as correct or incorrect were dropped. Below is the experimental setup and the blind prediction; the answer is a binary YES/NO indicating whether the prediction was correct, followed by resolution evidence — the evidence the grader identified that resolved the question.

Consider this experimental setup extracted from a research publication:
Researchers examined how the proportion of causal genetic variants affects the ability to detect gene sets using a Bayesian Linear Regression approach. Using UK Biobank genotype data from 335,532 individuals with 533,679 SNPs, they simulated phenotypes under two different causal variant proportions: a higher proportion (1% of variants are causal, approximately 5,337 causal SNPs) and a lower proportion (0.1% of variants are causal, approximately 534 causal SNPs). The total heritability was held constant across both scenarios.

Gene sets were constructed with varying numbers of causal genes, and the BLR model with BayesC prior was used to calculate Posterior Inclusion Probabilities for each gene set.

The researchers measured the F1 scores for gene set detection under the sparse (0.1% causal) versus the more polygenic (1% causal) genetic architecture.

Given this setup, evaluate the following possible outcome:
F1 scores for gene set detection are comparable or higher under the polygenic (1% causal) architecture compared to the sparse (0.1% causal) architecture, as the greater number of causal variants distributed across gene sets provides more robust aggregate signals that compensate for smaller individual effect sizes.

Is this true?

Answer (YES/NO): NO